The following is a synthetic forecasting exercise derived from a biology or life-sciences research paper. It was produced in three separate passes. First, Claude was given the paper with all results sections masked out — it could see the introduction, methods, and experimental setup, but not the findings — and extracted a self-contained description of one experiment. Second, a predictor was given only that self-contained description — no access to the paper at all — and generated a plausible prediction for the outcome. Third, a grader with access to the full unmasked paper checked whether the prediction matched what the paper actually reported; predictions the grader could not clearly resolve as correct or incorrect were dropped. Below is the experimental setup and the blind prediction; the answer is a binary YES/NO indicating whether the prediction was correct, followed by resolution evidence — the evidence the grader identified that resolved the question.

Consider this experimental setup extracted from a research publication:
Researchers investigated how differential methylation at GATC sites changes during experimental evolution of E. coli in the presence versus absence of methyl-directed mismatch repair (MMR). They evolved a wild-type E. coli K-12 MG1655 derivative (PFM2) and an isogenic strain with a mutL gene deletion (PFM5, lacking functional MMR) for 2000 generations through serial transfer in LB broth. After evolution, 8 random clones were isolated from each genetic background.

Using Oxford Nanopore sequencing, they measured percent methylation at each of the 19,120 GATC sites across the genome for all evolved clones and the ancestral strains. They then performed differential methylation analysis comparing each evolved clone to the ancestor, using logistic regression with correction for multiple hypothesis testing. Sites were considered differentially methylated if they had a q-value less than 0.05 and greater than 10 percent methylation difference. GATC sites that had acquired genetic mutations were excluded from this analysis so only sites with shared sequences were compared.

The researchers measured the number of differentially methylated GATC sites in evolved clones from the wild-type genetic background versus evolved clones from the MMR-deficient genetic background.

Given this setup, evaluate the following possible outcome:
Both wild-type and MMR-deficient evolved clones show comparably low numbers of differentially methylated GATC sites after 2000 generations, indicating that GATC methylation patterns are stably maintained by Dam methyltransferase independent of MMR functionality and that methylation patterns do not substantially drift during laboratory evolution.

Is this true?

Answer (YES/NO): NO